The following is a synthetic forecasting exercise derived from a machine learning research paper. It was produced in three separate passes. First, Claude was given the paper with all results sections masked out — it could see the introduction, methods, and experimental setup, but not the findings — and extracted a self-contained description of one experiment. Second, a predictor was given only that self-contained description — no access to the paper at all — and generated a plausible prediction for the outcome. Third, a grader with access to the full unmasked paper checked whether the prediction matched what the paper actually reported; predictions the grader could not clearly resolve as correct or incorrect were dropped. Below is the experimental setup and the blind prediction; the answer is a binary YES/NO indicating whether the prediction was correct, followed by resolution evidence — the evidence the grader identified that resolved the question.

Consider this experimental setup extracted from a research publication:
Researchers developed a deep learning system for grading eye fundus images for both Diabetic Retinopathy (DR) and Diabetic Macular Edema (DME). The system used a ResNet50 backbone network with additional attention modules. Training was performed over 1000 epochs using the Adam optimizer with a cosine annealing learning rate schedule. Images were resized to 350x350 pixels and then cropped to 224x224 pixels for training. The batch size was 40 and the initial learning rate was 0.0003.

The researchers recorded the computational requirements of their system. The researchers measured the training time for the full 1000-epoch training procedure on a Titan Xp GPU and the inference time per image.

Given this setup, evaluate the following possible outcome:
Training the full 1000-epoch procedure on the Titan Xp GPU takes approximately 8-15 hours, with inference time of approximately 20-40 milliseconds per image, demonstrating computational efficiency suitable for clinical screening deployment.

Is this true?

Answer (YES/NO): NO